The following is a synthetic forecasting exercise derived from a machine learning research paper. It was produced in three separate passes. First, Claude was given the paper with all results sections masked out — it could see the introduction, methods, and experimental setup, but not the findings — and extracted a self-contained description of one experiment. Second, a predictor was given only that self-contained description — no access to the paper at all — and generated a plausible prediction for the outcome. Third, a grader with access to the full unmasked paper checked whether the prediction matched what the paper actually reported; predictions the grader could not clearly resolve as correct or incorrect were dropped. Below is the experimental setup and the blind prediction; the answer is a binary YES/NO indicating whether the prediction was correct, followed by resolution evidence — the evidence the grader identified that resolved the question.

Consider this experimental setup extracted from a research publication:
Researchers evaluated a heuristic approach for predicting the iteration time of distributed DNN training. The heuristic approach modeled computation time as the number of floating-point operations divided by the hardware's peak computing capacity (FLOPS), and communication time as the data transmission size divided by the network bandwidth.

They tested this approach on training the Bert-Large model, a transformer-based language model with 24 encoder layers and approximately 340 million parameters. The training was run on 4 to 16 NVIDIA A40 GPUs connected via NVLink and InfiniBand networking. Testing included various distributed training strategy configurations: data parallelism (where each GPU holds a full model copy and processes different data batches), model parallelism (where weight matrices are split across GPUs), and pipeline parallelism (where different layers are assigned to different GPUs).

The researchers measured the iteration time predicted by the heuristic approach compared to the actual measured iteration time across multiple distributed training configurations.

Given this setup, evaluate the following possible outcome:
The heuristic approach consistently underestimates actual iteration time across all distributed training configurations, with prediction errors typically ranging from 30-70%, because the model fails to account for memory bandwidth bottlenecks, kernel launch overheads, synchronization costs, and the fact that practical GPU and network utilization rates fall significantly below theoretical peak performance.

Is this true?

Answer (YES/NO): NO